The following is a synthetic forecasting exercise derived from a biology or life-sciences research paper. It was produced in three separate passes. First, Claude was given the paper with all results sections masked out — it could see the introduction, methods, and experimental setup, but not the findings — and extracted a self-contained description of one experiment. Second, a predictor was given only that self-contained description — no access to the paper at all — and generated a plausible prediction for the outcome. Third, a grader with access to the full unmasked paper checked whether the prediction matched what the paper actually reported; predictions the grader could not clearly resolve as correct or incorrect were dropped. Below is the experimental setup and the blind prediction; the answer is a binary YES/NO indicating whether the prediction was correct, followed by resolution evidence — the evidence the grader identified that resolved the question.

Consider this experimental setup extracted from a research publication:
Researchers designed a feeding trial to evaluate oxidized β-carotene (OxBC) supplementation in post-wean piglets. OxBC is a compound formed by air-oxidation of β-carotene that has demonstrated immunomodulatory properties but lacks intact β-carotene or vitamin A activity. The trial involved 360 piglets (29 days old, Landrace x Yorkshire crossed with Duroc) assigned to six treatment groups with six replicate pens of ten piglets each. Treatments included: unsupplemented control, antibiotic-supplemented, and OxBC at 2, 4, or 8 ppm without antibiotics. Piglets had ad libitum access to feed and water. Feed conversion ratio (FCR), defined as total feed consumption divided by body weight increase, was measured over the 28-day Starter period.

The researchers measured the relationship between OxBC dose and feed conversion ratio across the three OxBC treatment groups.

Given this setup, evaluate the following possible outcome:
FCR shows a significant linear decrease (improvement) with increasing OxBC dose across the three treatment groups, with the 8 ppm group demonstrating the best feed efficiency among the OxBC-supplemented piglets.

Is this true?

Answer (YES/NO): NO